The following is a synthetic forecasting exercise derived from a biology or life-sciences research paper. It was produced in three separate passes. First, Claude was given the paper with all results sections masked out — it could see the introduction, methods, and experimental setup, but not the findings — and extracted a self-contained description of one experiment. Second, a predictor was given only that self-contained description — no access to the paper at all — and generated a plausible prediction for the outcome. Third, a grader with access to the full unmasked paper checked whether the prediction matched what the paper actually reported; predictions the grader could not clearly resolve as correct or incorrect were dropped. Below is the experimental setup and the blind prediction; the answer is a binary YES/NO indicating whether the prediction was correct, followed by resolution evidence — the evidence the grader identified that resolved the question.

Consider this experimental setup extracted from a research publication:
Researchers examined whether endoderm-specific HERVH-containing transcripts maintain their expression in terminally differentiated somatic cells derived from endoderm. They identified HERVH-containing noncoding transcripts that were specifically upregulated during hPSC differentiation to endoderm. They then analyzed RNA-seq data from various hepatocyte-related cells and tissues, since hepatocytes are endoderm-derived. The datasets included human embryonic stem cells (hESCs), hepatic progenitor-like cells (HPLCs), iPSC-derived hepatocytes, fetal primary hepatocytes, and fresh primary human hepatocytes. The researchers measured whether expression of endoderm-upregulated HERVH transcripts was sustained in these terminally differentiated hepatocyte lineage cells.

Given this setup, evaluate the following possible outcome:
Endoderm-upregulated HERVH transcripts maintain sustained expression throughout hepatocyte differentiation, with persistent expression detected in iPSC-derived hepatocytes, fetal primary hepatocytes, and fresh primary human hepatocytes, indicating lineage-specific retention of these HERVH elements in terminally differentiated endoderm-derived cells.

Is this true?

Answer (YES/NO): NO